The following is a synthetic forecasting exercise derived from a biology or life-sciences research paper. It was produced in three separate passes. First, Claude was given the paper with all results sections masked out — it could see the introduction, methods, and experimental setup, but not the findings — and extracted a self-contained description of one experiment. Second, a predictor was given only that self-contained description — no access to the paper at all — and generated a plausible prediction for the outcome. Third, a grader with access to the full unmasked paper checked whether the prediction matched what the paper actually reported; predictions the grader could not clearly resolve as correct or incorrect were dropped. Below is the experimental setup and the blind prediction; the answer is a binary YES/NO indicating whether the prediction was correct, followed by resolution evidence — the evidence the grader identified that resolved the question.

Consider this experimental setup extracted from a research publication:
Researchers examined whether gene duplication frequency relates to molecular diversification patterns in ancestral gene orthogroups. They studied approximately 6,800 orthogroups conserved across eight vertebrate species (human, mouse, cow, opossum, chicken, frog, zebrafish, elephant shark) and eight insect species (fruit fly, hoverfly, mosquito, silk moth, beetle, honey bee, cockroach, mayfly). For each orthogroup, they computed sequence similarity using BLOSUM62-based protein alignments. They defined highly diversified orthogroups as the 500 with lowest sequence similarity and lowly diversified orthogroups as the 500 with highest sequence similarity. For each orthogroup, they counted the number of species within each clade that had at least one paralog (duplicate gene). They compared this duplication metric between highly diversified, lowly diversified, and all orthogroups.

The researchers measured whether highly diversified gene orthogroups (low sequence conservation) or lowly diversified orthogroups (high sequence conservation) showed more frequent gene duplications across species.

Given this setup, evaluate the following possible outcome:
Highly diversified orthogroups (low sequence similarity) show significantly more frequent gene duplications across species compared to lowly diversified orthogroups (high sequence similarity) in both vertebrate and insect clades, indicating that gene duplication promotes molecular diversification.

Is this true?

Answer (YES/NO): YES